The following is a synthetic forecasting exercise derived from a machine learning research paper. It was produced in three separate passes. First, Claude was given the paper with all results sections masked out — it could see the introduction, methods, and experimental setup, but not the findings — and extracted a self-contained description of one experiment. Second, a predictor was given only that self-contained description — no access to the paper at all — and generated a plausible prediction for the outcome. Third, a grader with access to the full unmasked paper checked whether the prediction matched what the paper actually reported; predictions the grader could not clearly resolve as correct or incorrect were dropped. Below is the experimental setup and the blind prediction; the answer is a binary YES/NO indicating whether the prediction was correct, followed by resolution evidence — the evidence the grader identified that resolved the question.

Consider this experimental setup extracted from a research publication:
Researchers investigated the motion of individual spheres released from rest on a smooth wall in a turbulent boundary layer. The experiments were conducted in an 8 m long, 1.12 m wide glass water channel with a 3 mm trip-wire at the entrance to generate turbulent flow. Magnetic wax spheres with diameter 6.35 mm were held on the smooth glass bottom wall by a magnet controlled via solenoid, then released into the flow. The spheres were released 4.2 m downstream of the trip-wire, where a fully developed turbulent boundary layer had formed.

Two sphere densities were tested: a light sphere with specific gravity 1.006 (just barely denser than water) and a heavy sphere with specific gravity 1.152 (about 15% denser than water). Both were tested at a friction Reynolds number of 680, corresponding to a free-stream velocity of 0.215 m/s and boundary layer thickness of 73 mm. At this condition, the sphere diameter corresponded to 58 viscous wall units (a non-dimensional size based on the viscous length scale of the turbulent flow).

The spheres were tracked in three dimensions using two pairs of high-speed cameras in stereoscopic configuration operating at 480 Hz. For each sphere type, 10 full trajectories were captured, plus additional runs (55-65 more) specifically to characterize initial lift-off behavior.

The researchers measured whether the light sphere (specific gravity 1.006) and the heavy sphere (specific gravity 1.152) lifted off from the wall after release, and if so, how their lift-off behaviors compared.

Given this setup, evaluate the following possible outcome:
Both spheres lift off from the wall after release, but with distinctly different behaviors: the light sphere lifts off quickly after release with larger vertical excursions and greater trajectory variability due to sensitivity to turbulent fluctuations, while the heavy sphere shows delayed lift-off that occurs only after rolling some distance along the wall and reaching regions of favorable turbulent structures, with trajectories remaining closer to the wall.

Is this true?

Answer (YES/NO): NO